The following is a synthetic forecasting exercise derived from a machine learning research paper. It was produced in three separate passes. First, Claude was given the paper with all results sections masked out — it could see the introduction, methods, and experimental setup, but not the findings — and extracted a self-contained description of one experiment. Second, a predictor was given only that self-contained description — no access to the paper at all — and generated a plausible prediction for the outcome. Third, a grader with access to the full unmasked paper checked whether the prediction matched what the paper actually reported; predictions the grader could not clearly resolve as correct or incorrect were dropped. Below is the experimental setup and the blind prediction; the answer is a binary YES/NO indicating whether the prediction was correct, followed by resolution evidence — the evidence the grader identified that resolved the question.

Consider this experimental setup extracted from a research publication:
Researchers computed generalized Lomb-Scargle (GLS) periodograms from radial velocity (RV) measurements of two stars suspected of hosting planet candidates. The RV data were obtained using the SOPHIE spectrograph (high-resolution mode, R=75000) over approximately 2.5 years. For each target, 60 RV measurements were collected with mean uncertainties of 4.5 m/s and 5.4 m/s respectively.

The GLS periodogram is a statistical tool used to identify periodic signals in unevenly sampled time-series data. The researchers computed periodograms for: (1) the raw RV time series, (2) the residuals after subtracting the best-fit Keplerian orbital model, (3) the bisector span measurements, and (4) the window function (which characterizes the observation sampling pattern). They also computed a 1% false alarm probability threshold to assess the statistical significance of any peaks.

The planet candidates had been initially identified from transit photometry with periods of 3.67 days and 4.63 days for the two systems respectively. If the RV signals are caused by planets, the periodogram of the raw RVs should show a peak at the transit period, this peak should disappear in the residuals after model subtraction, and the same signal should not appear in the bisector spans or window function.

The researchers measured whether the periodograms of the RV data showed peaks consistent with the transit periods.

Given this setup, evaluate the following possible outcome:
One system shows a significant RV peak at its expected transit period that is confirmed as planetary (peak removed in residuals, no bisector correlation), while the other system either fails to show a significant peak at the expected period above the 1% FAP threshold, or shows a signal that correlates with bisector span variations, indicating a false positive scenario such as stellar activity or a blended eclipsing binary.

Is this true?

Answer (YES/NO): NO